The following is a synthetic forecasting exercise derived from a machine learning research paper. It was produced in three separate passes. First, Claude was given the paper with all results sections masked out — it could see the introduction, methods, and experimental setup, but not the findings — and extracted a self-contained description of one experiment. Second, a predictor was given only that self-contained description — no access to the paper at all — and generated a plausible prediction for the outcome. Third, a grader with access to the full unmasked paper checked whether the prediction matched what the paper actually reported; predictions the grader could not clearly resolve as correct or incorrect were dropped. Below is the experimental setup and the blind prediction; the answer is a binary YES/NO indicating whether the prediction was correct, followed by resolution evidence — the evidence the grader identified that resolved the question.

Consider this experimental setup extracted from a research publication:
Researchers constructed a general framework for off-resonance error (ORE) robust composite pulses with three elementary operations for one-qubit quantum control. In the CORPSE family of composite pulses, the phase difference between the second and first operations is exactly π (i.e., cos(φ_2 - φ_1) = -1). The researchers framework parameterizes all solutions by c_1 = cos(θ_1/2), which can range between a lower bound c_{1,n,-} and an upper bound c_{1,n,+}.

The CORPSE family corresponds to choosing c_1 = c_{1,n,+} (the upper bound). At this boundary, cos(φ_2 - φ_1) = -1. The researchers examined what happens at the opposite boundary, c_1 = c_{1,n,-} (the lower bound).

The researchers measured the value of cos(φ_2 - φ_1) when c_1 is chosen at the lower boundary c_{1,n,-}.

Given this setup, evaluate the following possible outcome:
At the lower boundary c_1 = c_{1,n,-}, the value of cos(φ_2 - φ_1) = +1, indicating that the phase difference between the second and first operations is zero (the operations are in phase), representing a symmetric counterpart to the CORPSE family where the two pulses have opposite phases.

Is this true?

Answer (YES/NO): NO